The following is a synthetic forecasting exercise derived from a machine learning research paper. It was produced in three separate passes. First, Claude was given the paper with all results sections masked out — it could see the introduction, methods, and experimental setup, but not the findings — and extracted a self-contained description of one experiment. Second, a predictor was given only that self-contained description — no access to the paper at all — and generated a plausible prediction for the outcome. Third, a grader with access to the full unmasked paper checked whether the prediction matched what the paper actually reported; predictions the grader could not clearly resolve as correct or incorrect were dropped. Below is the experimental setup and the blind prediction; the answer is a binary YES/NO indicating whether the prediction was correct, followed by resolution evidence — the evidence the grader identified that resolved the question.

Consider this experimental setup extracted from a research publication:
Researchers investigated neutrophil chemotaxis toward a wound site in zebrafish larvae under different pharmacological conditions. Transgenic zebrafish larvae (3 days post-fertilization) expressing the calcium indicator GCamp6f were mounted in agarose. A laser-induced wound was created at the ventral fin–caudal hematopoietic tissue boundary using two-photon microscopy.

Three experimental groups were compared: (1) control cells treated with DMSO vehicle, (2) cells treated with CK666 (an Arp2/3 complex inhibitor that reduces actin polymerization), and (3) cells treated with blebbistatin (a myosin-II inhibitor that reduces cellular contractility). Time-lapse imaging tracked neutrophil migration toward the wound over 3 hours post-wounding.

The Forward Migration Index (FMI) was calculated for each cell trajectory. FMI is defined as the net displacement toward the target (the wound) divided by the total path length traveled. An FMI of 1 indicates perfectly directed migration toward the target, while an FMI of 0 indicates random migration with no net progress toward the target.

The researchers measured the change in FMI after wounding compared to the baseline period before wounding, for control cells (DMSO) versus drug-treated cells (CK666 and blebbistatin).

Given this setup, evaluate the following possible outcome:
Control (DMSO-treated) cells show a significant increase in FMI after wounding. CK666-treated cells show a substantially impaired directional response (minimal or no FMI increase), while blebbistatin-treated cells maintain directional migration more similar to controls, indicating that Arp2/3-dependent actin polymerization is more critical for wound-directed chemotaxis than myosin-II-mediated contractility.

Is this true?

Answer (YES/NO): NO